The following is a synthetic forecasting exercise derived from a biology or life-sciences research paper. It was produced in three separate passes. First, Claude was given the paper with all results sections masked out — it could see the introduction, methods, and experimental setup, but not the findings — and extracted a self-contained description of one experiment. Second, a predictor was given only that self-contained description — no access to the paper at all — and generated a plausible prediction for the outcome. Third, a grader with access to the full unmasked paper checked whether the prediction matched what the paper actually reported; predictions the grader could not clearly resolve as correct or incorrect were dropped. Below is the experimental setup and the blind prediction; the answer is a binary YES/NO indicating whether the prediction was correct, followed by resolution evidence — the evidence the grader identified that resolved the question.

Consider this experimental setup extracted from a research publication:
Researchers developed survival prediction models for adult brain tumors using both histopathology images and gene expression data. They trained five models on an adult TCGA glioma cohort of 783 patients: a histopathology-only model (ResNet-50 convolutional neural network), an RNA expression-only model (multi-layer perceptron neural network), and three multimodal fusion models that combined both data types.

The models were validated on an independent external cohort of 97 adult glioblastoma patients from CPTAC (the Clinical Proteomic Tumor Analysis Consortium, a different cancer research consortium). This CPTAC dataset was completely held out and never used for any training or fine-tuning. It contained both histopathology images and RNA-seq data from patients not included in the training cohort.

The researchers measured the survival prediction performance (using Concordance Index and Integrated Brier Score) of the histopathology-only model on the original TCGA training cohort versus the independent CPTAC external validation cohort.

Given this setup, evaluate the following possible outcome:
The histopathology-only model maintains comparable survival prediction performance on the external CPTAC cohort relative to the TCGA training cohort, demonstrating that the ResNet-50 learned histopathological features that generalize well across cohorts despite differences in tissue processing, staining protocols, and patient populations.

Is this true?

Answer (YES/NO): NO